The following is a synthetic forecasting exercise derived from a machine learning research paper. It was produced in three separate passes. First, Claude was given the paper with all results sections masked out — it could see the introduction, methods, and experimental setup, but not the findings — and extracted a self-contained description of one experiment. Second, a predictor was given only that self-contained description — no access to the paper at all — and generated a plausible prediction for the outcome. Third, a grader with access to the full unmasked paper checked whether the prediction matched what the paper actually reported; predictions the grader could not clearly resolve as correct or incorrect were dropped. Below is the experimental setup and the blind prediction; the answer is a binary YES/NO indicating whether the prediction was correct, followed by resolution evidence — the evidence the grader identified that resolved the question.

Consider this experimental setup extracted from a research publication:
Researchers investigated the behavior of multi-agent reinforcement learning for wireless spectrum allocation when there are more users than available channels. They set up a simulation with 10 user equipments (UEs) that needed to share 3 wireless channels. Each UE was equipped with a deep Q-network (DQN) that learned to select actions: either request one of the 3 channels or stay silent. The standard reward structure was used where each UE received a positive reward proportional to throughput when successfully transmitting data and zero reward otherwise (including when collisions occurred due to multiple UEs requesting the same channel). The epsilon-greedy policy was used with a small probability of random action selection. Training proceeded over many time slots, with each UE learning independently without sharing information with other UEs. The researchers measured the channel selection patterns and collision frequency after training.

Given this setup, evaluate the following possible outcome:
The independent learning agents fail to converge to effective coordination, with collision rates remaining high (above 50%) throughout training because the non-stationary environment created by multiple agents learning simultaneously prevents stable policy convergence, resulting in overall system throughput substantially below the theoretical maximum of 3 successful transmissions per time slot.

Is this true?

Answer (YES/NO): YES